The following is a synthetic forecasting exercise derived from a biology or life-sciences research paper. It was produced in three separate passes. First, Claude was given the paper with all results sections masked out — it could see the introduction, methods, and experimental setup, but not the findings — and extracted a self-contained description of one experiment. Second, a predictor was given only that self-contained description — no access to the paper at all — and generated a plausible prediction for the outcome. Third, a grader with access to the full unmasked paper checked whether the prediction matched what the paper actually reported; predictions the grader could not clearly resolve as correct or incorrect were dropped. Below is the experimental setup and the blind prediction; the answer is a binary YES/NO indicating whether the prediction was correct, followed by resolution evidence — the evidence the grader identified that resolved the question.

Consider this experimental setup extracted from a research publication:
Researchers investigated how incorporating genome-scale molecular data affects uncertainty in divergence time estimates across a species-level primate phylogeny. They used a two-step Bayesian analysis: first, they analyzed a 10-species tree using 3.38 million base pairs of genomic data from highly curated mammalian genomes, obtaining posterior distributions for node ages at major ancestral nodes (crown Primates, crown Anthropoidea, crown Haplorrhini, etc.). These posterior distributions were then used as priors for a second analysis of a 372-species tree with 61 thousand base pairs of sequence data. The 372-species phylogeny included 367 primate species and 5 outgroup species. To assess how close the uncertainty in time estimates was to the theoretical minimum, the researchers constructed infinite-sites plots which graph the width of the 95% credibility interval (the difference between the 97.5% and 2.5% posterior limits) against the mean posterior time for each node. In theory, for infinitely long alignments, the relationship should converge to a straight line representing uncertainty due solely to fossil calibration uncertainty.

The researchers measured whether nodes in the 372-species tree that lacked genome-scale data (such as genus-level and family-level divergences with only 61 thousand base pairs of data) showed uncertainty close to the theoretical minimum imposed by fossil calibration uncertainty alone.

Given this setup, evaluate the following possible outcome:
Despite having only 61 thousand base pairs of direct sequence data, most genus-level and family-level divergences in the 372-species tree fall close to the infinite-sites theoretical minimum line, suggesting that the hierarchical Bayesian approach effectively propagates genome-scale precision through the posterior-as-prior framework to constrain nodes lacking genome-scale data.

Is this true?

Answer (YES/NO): NO